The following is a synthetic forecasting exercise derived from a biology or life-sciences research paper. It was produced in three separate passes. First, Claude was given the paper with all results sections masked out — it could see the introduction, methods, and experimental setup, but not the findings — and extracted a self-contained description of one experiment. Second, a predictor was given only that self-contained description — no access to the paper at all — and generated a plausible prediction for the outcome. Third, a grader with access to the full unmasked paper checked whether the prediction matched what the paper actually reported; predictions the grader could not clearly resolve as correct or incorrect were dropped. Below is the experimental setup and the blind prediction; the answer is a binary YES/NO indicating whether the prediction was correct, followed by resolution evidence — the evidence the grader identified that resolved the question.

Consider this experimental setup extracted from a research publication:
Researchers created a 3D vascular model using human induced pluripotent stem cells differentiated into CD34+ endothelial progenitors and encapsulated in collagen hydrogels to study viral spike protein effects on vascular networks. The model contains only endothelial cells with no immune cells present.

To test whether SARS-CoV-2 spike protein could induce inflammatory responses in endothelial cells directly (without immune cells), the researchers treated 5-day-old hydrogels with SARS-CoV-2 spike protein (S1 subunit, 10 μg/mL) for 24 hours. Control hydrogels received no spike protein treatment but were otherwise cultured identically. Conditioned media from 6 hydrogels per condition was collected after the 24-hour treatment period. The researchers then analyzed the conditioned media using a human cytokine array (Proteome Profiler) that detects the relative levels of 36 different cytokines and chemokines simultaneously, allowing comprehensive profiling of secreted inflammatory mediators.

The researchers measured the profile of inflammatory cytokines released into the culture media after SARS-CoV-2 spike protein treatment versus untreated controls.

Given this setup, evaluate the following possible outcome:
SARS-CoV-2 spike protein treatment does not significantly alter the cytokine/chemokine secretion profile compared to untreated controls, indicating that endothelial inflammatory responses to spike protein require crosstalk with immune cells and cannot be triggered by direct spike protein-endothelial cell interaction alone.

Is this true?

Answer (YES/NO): NO